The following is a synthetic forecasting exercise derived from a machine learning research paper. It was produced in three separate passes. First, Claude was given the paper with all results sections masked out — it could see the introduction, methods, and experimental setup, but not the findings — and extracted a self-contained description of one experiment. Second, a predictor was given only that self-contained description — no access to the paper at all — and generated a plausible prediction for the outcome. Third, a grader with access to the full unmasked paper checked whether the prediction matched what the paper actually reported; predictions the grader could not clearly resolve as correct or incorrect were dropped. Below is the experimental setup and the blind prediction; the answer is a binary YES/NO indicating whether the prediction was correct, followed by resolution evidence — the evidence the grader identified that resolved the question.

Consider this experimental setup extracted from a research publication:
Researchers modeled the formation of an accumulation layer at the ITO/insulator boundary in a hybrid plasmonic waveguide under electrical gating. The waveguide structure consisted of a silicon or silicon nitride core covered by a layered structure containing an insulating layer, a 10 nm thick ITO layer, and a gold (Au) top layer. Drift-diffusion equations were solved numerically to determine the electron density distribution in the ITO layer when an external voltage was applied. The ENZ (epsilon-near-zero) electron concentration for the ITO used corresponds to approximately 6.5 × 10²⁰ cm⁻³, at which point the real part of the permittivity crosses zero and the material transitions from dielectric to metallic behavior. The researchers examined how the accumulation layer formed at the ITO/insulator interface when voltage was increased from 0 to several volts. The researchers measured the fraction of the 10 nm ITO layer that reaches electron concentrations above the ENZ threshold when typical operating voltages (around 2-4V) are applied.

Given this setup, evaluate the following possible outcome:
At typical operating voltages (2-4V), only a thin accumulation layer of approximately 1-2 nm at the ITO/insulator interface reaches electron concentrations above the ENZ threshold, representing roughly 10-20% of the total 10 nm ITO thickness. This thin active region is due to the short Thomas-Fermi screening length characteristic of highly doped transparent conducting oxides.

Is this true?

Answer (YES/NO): YES